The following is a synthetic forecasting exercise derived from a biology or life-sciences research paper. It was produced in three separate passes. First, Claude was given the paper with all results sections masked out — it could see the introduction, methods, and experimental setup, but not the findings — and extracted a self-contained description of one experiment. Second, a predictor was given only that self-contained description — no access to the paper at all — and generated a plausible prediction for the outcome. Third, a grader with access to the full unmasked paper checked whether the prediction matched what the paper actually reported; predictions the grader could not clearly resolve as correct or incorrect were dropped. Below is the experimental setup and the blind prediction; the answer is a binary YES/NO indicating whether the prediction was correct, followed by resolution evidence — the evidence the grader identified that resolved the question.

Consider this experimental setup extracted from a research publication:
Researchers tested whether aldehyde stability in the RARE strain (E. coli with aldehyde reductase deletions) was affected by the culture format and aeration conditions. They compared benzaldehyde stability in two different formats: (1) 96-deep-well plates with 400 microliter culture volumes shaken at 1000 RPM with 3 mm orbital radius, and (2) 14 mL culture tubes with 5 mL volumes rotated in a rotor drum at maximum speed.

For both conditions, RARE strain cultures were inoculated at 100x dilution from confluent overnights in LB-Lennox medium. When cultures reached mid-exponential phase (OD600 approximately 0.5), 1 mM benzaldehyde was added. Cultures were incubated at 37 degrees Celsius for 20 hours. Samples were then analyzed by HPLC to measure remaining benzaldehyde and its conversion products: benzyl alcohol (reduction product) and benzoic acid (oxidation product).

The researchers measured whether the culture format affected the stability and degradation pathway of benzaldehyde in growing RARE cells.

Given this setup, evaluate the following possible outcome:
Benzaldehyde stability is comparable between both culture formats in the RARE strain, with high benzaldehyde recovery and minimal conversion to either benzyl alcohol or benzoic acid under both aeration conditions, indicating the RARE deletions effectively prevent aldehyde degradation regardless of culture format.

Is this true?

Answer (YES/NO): NO